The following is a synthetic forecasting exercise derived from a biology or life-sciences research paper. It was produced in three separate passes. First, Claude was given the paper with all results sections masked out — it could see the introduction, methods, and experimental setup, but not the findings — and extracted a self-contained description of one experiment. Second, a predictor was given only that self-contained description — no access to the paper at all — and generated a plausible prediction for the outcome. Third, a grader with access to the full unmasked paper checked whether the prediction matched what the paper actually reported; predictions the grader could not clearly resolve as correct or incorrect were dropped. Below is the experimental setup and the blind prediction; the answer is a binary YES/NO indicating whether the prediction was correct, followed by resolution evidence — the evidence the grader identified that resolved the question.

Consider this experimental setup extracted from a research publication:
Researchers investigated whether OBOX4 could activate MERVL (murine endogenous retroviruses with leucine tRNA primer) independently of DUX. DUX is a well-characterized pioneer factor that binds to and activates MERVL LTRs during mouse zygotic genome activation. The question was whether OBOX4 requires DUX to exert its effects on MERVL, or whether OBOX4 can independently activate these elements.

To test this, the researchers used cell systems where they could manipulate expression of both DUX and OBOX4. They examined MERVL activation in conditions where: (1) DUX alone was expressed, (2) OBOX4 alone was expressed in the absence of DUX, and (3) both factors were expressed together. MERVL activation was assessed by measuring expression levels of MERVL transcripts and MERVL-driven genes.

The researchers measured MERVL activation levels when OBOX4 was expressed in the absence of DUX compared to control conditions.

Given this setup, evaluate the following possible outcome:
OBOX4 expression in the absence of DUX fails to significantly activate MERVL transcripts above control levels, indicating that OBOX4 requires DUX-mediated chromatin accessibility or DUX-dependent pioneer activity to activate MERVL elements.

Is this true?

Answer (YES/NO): NO